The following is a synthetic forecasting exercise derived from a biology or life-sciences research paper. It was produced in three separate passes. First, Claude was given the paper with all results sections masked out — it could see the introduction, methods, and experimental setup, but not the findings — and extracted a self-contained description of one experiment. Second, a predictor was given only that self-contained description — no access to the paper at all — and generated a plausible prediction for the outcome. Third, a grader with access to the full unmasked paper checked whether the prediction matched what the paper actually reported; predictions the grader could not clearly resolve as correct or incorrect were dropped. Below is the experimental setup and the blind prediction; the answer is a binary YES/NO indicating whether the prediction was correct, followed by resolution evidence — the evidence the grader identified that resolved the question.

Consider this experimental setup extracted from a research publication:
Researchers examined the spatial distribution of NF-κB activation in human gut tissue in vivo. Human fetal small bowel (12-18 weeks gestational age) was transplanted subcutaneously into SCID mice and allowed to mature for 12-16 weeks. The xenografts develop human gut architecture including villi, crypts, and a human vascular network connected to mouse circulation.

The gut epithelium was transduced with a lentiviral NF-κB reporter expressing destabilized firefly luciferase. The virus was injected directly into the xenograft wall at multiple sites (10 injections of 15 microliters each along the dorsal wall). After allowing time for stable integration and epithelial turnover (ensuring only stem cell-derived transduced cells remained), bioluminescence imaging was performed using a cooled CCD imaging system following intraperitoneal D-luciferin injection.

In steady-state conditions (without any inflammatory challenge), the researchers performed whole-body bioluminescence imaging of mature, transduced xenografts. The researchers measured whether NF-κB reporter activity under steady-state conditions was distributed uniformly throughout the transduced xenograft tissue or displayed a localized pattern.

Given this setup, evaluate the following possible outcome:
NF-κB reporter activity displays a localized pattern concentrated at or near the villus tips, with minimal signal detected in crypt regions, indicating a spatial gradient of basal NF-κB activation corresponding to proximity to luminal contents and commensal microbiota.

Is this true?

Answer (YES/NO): NO